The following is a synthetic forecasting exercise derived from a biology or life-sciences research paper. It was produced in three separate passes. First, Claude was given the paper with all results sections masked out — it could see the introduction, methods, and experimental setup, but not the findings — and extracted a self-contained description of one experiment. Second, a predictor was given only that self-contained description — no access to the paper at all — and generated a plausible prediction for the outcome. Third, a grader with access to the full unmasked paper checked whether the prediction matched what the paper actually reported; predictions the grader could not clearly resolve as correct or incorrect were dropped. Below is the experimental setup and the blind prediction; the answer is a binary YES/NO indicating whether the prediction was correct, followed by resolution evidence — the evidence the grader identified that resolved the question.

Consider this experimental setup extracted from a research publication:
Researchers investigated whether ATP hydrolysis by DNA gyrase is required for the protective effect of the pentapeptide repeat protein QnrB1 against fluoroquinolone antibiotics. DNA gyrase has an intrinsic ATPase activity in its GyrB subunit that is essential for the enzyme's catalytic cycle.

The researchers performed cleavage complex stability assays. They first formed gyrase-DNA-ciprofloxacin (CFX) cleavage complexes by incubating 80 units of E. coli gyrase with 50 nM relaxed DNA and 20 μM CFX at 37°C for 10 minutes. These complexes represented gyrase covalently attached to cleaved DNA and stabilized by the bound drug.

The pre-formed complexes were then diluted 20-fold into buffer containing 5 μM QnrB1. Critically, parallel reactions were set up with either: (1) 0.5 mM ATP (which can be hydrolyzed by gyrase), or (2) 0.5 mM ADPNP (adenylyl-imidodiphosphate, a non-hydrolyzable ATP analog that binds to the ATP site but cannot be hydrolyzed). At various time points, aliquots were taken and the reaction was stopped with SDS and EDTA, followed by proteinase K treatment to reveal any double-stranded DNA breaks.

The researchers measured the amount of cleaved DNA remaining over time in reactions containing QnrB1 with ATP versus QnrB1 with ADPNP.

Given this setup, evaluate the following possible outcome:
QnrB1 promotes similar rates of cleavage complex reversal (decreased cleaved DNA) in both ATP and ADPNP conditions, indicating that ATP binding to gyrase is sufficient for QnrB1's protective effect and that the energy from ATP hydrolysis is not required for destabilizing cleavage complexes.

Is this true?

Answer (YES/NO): NO